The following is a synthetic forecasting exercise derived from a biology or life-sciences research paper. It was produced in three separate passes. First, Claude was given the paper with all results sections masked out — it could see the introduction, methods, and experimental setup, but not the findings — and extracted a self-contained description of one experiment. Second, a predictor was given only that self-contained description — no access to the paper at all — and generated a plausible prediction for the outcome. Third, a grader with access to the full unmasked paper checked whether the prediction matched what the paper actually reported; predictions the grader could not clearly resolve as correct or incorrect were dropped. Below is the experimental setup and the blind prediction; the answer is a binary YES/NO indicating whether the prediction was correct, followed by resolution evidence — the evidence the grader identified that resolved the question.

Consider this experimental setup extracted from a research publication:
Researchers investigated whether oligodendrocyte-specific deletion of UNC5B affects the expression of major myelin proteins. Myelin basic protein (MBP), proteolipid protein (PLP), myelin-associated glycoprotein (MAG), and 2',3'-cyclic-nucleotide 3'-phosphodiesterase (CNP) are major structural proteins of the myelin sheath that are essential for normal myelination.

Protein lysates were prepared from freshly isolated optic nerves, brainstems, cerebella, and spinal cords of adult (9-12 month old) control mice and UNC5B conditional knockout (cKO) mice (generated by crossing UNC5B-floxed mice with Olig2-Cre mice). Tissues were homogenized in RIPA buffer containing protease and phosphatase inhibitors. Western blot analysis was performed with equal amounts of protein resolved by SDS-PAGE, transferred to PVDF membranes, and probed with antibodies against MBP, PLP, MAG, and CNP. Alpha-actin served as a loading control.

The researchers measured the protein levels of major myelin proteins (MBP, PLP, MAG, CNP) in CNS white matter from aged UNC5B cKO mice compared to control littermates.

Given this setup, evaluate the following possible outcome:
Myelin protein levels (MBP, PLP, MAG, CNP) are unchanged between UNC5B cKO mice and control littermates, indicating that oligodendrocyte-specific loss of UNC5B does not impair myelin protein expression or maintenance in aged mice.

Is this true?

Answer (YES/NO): YES